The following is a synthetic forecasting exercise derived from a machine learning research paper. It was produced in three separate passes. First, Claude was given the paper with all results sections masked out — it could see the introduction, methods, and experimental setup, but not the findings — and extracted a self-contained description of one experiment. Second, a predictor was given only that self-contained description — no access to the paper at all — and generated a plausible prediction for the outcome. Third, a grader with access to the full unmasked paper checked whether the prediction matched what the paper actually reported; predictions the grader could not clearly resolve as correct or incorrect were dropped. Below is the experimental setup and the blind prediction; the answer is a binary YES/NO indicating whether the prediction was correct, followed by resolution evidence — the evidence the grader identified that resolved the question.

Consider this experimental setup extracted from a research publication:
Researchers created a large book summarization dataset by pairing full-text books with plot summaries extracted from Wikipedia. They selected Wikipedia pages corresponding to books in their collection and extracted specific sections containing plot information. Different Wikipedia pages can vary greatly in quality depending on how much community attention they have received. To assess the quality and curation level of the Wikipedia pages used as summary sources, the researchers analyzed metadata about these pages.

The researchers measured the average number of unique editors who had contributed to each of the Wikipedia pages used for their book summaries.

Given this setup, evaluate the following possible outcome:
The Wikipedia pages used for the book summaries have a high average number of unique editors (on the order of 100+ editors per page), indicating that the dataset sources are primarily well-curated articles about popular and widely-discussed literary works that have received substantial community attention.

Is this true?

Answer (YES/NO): YES